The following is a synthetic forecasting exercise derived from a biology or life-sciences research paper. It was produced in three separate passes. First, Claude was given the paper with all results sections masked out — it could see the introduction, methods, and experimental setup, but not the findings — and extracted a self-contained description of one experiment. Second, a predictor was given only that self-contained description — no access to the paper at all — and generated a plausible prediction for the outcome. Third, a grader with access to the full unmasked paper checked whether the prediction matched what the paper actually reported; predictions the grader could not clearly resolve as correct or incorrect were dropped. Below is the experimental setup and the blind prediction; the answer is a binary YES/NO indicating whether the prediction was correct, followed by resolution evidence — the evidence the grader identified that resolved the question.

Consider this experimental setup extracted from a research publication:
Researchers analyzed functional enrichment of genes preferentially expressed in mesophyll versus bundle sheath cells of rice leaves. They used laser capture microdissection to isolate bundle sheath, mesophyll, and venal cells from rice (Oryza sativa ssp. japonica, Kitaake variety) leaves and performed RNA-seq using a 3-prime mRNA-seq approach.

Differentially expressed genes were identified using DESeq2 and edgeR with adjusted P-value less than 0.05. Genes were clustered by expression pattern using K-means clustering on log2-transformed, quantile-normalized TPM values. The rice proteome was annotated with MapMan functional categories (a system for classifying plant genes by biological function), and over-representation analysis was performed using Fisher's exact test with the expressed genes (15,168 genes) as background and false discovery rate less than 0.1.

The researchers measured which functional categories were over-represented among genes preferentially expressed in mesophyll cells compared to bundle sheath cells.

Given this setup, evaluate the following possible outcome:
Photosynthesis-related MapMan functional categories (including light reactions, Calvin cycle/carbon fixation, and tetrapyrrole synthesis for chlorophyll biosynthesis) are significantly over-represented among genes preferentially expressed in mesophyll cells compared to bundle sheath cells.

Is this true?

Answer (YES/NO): YES